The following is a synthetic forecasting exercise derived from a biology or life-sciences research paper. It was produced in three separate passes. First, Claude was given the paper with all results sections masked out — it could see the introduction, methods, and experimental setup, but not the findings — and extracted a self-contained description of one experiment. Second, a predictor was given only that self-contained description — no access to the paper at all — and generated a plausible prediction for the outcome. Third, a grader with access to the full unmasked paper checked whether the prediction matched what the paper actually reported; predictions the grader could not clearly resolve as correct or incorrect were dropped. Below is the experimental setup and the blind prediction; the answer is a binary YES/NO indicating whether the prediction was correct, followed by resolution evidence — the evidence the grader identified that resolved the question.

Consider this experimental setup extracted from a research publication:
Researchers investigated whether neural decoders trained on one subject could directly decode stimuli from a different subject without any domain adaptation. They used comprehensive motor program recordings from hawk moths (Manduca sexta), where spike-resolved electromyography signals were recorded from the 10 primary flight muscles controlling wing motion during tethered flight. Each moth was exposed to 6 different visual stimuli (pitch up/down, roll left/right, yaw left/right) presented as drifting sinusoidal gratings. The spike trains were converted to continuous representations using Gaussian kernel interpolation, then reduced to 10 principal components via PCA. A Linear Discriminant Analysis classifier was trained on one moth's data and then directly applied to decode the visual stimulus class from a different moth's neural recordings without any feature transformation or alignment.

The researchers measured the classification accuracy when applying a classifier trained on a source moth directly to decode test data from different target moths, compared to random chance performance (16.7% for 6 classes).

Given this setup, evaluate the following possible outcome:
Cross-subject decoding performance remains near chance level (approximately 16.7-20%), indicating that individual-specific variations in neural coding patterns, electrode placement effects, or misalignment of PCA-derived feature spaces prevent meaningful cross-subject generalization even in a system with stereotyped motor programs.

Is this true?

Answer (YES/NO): YES